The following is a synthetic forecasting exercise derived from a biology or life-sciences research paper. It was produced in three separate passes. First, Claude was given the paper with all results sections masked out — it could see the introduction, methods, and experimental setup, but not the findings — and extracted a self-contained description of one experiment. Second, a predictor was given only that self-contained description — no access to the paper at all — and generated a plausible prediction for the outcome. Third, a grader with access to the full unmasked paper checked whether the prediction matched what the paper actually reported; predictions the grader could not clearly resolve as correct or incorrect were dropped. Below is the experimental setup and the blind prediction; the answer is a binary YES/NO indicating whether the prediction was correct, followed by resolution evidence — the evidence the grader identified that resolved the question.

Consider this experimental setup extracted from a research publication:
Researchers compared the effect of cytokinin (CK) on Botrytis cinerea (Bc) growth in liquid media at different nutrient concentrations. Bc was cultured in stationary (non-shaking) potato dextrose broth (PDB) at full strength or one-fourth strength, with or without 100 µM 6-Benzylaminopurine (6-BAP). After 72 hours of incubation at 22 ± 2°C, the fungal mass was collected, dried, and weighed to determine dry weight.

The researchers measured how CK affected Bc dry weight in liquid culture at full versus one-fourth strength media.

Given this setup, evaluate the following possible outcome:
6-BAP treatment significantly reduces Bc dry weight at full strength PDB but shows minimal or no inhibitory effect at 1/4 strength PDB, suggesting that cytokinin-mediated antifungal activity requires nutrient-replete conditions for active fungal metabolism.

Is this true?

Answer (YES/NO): NO